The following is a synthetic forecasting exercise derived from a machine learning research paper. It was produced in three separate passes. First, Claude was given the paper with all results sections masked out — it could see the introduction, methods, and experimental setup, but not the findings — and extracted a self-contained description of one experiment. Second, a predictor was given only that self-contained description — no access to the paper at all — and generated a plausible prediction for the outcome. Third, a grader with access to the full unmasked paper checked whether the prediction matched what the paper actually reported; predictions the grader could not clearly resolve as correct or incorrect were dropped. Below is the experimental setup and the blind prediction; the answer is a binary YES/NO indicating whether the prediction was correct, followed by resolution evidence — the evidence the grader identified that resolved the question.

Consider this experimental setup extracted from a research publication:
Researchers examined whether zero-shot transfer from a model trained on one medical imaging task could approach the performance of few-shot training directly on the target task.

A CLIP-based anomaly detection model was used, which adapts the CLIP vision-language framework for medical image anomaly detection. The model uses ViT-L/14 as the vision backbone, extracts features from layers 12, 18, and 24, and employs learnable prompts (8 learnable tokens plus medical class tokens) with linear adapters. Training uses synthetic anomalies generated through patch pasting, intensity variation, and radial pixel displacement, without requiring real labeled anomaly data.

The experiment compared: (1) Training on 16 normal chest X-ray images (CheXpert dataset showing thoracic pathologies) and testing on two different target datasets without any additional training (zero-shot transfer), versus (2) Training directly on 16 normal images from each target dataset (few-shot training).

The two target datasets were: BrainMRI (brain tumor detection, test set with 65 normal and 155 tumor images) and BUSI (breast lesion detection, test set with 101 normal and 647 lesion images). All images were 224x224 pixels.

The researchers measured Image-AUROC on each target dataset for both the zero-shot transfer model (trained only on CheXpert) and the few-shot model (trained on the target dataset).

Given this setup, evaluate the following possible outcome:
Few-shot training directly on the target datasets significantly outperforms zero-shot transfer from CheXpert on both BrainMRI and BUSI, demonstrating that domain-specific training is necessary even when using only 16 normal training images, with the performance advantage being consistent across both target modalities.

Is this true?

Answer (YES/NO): NO